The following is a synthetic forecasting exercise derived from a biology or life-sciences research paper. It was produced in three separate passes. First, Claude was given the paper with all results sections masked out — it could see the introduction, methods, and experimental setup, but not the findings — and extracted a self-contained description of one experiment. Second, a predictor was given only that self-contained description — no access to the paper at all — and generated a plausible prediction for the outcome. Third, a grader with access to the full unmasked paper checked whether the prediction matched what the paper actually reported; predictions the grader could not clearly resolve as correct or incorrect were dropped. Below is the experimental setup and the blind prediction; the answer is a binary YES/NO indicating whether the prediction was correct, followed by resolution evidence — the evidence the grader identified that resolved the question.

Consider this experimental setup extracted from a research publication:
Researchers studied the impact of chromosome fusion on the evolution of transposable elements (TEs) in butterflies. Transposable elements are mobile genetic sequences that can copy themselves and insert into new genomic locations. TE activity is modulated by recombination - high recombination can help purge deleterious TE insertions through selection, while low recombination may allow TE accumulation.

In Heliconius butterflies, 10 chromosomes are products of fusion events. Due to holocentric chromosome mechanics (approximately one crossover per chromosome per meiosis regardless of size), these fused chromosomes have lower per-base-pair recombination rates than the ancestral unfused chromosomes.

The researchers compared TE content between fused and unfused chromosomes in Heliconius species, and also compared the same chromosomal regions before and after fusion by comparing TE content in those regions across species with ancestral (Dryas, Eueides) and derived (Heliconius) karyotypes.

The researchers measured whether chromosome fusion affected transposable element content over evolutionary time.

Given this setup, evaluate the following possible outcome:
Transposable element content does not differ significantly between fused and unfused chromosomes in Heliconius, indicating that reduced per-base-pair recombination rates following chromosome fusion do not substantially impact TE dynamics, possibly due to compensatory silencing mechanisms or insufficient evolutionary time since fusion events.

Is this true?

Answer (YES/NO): NO